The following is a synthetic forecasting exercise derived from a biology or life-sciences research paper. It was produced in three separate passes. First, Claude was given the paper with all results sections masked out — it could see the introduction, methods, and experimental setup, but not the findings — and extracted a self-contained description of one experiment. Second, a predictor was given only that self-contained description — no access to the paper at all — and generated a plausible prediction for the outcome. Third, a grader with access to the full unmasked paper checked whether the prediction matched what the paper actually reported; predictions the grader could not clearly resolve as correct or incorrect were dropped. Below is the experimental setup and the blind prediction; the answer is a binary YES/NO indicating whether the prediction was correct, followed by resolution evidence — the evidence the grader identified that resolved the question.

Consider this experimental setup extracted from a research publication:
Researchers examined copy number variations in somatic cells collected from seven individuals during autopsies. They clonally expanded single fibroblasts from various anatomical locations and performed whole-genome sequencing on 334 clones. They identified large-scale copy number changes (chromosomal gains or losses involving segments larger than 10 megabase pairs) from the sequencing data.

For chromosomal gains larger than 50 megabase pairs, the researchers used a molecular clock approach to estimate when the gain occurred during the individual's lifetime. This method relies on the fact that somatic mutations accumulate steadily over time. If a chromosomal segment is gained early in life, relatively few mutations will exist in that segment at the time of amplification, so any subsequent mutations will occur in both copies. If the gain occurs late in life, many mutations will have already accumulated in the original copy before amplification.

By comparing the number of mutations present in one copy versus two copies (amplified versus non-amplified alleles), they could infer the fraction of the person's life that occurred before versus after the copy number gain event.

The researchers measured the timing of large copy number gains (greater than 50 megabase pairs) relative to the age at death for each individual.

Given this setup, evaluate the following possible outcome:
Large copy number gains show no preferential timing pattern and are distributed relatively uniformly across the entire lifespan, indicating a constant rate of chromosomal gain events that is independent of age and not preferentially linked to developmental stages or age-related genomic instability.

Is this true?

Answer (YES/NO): NO